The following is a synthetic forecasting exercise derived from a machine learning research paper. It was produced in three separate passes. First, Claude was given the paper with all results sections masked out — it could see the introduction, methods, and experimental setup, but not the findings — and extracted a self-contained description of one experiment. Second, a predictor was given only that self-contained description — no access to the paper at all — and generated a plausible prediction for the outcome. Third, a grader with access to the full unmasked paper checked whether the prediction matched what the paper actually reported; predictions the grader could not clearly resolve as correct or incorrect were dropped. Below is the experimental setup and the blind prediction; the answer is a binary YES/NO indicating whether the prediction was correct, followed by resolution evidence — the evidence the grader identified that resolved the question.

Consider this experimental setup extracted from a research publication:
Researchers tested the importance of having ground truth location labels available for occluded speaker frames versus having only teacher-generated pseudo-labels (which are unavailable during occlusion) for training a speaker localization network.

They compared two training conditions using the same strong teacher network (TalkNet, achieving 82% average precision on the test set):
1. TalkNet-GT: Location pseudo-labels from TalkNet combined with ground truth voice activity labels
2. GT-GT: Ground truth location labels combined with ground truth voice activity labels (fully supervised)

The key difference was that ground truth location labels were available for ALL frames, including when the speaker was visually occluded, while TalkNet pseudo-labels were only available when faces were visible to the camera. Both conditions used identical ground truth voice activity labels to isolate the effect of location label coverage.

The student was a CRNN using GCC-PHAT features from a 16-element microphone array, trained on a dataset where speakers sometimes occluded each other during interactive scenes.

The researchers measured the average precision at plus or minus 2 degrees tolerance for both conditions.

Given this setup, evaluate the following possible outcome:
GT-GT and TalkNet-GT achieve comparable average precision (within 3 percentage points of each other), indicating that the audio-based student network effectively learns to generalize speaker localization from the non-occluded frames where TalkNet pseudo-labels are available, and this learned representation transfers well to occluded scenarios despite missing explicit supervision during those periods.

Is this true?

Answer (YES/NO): YES